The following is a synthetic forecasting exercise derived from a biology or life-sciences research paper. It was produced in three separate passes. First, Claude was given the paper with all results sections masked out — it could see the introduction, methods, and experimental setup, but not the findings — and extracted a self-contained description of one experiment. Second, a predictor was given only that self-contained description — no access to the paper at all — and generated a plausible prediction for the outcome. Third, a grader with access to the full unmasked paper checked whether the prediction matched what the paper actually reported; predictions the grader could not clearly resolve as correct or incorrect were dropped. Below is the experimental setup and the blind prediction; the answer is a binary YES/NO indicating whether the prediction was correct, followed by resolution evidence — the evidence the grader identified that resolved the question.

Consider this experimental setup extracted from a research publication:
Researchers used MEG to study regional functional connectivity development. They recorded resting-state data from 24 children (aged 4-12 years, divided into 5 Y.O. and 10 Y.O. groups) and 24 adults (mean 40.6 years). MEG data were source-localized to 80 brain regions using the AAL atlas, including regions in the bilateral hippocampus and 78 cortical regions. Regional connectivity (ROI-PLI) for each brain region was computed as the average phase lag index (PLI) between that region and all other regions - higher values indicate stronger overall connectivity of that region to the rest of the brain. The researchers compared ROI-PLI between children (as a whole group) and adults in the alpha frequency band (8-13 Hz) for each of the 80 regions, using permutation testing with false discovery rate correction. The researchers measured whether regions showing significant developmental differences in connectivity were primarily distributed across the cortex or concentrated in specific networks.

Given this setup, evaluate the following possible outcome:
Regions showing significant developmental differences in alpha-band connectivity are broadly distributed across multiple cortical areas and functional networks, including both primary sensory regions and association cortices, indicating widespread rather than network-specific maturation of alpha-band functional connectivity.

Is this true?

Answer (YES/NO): NO